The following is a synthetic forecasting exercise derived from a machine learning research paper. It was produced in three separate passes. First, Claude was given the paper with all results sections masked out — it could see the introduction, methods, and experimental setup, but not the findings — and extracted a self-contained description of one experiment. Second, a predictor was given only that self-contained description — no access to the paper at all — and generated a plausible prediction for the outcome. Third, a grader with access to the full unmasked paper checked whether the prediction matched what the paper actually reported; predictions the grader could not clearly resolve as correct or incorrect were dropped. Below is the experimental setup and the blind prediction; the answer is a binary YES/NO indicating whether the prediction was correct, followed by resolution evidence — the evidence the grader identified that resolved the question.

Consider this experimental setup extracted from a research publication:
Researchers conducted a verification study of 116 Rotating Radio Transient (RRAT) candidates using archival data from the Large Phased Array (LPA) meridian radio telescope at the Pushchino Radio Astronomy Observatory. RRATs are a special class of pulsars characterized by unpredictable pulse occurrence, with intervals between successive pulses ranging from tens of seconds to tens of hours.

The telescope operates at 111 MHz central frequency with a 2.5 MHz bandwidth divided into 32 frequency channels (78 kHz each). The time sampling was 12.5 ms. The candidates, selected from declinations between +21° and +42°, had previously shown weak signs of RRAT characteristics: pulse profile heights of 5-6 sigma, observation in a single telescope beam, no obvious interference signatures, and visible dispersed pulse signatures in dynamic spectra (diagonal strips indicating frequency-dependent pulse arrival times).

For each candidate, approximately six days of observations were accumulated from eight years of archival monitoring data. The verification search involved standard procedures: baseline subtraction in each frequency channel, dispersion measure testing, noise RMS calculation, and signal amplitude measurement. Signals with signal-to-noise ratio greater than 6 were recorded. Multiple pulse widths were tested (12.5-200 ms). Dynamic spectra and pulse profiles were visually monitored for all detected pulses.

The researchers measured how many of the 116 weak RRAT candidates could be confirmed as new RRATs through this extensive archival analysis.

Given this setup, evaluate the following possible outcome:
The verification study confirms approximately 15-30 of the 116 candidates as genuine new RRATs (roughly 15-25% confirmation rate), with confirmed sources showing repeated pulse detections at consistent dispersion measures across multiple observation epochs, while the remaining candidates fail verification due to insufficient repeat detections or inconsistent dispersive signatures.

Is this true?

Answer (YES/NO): NO